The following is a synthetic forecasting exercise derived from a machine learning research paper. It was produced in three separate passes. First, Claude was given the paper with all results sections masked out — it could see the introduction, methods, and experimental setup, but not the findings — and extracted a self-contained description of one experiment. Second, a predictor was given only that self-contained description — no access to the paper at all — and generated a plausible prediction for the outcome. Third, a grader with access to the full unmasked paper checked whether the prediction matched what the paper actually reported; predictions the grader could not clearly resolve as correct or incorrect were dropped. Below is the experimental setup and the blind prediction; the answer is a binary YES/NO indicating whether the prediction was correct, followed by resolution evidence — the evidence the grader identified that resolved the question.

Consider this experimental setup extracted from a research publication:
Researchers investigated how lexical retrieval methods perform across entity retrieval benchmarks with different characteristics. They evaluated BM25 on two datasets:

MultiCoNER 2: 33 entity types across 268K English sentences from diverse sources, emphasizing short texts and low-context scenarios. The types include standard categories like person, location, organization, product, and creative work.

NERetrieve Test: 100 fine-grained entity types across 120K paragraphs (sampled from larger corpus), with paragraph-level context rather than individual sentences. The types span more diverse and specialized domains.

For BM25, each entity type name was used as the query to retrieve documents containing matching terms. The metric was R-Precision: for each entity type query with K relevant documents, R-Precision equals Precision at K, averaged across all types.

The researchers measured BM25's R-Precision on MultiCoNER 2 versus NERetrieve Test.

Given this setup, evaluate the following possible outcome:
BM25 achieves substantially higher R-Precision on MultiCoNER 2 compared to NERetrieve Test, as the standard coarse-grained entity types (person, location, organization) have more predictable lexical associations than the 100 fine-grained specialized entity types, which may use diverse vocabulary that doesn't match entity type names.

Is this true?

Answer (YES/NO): NO